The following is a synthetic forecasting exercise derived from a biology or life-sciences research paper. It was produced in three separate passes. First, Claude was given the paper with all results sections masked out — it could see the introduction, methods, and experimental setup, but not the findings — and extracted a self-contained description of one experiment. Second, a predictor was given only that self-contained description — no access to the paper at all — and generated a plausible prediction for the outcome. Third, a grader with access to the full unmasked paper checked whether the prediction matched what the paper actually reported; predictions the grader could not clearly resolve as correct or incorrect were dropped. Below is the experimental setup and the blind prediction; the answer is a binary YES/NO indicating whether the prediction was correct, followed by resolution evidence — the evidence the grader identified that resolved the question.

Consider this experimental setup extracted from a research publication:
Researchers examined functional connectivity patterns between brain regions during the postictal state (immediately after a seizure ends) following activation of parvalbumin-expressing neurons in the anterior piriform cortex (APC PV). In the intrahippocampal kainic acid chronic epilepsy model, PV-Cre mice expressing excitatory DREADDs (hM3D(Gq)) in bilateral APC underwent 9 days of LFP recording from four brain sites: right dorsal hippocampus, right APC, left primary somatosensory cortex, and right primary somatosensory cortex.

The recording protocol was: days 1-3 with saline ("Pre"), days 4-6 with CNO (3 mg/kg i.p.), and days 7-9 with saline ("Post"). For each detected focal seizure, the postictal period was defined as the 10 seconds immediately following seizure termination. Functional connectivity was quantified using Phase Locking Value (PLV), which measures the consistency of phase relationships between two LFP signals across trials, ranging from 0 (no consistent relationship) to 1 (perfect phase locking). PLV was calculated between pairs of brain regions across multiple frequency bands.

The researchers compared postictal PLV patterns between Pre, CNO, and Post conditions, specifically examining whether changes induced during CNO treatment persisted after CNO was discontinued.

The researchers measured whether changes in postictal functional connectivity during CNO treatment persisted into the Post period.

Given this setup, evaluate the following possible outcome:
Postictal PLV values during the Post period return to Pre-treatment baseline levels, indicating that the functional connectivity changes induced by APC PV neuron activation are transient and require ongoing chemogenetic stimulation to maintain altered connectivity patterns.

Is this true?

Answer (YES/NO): YES